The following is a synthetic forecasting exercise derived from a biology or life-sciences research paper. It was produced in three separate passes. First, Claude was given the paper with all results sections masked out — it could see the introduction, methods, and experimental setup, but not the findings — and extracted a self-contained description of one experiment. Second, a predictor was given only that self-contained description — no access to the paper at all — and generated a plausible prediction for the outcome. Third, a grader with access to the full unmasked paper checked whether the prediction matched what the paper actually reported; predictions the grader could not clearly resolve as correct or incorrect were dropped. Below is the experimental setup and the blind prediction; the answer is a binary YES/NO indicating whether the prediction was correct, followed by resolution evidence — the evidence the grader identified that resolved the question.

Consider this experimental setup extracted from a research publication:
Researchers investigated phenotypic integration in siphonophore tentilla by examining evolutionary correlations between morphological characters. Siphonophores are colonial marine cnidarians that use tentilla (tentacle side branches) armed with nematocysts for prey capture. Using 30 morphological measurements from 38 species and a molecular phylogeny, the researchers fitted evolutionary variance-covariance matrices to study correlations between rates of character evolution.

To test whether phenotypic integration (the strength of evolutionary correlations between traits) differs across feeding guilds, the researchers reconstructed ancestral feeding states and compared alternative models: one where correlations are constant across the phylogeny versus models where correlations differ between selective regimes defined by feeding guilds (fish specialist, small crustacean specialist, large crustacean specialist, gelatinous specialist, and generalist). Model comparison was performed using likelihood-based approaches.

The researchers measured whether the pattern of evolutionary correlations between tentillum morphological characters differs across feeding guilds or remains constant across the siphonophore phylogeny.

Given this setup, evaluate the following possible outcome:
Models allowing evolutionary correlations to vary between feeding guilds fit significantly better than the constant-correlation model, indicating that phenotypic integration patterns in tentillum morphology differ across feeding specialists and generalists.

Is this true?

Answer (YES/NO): YES